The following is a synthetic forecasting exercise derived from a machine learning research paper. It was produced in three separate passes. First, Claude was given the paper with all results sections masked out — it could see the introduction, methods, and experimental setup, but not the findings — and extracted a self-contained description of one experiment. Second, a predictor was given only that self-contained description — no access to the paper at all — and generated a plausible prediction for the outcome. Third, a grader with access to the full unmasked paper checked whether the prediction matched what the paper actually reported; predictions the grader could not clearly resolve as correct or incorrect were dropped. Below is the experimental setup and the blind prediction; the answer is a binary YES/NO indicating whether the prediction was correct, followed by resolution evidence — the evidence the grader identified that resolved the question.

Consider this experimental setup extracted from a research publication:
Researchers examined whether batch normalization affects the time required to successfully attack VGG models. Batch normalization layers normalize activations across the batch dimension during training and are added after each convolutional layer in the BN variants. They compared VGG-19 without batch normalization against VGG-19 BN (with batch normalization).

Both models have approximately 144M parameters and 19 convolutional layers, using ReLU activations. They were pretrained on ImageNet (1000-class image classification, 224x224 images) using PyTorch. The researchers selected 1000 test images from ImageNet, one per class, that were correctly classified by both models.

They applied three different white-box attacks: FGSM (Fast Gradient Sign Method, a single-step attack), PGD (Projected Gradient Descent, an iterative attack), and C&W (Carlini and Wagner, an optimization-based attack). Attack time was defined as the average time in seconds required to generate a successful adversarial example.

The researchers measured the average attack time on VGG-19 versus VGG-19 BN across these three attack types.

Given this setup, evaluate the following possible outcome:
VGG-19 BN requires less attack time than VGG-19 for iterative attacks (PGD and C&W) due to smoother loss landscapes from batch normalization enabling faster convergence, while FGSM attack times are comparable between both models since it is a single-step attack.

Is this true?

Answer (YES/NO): NO